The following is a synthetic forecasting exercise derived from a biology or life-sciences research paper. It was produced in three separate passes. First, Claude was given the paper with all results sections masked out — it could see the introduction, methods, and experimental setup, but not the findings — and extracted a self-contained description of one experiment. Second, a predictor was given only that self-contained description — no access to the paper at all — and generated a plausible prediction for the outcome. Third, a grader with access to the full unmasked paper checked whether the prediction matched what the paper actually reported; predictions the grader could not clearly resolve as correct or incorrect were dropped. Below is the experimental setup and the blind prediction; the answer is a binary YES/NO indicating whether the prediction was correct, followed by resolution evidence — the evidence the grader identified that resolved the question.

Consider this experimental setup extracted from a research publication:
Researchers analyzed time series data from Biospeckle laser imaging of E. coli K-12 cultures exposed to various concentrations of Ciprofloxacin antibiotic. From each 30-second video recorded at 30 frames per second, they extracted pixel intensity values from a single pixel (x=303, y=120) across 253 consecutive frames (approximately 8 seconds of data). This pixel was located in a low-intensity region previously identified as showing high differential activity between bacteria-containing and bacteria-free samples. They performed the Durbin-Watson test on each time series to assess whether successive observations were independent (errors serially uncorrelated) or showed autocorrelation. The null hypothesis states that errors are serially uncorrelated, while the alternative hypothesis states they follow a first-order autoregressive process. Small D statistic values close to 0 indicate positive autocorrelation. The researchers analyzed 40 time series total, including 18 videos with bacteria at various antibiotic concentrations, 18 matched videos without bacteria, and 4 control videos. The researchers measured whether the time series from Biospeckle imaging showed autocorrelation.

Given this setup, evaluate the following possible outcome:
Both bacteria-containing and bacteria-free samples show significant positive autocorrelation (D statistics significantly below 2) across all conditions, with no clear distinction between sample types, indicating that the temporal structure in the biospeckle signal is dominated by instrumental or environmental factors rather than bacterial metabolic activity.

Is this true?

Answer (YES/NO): NO